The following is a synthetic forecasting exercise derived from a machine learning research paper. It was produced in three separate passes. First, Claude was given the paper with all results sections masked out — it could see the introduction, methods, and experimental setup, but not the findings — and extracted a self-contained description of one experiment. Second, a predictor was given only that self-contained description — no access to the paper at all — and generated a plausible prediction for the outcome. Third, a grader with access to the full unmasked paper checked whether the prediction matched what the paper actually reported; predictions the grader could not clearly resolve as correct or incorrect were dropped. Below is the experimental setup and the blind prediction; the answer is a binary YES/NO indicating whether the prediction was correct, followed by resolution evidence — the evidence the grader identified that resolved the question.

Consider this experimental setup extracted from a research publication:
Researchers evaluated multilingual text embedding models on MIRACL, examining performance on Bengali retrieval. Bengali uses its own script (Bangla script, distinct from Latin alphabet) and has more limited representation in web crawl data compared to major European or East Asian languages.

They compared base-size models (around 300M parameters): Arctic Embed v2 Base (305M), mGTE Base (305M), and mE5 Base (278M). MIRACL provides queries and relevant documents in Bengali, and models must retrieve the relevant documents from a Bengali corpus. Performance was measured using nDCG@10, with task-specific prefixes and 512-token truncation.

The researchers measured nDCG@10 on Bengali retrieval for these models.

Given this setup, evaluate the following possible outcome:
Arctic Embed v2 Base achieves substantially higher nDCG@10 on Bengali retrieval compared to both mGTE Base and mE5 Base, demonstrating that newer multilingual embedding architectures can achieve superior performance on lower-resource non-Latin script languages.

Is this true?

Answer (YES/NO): NO